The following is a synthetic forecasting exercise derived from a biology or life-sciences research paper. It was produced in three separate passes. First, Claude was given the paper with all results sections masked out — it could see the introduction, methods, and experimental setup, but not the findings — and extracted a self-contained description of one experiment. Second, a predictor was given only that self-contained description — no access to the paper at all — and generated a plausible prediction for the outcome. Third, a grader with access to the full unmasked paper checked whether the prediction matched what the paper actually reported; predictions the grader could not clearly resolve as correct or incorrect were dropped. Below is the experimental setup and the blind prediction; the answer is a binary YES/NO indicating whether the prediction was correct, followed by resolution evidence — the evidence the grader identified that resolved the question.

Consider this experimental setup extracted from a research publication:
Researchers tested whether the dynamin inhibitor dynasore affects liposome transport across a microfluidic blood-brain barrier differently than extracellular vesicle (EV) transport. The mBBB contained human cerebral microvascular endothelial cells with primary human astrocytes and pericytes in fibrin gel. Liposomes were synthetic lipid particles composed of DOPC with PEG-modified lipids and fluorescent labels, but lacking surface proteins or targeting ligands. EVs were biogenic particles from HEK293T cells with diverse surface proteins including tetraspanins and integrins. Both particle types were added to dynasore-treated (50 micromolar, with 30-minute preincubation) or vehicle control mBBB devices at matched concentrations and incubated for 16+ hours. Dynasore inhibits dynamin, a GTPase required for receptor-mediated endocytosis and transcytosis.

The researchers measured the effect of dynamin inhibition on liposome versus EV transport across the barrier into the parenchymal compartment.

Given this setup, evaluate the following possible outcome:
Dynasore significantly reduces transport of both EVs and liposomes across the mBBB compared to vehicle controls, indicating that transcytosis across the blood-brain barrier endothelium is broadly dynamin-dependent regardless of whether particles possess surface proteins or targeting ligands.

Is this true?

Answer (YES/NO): NO